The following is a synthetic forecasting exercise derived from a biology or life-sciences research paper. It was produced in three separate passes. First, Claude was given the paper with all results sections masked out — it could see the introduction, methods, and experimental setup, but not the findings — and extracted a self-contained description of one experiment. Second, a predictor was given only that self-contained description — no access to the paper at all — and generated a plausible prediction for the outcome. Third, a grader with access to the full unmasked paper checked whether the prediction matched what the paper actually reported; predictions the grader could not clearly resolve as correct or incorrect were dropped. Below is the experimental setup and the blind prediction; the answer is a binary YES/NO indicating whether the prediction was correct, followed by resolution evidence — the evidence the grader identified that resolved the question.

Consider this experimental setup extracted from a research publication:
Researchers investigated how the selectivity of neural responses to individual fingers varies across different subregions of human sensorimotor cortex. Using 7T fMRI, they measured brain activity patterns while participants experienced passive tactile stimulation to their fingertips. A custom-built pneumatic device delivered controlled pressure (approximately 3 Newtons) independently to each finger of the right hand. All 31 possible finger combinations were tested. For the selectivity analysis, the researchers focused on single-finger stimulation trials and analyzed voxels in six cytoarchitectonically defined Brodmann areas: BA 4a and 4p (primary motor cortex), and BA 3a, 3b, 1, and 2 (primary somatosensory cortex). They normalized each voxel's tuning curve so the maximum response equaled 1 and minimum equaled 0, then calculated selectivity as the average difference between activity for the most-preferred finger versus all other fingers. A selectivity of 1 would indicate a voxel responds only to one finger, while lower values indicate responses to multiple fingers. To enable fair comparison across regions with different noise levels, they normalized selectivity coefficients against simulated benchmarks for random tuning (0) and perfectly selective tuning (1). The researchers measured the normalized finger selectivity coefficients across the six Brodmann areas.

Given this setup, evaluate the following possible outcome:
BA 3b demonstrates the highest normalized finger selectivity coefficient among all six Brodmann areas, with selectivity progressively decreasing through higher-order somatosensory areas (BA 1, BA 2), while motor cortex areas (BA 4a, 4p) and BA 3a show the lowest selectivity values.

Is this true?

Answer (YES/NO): NO